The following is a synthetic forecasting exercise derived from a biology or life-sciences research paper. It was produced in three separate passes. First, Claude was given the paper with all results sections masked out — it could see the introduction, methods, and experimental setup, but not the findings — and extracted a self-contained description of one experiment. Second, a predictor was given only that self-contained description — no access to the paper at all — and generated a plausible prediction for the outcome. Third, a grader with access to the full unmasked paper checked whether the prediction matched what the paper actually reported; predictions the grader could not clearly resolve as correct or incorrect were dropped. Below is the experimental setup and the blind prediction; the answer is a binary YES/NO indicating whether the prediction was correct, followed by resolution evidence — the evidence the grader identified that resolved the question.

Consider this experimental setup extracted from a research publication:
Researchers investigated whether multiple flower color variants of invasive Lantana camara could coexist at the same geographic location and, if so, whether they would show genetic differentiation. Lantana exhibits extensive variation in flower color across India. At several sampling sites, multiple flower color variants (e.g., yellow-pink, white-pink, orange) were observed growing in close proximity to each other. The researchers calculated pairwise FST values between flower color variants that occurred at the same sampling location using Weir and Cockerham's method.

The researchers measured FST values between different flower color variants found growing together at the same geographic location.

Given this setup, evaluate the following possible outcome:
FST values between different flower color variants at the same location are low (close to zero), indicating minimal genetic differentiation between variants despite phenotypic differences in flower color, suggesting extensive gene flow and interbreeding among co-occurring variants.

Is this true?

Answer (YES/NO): NO